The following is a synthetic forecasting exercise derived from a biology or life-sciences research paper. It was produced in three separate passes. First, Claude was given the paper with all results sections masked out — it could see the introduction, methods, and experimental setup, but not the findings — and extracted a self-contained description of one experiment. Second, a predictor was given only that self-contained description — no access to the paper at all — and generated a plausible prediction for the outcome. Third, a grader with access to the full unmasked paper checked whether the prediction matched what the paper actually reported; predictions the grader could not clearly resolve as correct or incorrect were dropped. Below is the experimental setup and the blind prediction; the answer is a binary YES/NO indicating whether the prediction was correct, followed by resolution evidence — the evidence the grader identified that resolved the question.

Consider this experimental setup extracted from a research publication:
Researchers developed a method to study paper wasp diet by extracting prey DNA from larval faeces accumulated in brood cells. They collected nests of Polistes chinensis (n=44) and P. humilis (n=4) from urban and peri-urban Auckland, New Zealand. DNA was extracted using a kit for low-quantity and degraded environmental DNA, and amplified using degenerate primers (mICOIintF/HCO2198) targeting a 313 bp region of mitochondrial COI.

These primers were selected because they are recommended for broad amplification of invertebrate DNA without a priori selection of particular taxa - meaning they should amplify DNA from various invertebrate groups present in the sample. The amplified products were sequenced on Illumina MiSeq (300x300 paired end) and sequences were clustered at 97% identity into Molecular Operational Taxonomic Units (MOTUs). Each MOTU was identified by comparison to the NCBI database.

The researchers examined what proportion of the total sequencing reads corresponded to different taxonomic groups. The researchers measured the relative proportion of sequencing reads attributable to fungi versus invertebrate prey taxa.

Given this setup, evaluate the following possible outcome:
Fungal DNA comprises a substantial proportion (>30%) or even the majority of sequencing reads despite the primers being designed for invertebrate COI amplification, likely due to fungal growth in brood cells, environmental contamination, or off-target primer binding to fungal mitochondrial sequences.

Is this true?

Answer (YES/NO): YES